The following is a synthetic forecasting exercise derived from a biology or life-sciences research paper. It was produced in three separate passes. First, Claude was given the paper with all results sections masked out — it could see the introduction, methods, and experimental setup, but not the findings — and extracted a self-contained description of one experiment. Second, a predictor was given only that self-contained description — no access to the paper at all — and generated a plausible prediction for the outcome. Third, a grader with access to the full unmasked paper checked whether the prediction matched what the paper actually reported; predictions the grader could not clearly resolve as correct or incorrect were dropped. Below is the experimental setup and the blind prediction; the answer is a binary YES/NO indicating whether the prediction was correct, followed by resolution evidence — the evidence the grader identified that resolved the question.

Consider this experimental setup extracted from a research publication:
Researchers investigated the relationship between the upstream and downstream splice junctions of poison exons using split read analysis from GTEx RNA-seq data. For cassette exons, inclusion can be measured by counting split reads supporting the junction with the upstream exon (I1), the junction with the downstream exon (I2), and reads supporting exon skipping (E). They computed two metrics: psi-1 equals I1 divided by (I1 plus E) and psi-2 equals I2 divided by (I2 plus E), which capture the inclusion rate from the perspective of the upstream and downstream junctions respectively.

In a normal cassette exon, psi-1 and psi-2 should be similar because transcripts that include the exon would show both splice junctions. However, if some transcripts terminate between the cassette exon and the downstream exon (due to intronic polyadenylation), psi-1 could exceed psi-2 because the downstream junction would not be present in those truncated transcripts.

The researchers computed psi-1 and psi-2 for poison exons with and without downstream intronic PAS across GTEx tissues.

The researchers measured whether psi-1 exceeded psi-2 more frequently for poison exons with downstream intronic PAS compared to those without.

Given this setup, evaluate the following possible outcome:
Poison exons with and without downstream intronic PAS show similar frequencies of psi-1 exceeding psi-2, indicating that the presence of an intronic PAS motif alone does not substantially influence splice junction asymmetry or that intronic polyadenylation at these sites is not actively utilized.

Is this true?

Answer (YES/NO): NO